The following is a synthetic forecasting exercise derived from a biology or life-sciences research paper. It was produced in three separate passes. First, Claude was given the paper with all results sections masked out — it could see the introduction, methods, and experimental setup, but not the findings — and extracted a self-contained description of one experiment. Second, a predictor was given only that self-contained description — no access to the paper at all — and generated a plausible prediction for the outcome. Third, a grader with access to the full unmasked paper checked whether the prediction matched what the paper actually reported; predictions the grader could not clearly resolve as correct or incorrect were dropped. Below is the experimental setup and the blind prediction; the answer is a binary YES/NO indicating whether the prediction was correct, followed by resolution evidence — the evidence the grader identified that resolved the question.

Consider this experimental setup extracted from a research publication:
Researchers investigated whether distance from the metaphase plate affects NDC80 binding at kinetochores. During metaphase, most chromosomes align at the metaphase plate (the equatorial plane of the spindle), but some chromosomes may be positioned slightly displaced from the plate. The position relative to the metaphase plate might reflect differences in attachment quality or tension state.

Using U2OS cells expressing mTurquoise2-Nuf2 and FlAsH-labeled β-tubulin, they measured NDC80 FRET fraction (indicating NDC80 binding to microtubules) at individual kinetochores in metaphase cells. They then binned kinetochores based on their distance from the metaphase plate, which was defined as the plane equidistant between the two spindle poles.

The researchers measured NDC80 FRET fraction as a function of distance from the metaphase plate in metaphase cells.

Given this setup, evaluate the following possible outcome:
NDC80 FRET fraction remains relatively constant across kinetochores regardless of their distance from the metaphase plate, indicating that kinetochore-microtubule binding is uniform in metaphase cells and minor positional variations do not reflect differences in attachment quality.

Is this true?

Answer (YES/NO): NO